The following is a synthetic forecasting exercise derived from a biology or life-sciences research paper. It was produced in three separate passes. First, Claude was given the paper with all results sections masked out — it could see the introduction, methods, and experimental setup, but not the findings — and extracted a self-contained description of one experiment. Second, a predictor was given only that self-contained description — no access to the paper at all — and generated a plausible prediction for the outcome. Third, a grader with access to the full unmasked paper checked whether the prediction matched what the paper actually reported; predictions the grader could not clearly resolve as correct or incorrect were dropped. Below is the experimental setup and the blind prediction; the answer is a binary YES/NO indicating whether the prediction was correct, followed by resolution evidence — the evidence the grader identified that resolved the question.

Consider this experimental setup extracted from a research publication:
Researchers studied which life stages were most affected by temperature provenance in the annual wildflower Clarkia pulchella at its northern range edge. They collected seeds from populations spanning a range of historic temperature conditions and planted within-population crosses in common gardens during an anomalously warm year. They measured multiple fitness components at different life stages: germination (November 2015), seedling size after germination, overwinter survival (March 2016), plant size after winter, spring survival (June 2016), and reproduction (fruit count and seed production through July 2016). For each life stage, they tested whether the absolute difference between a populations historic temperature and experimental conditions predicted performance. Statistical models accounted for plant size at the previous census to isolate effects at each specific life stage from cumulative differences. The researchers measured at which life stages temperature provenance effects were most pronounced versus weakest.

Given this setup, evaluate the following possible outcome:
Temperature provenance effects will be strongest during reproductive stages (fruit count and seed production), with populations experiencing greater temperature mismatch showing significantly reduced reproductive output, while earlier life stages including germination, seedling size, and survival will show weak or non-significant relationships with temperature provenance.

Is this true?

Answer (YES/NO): NO